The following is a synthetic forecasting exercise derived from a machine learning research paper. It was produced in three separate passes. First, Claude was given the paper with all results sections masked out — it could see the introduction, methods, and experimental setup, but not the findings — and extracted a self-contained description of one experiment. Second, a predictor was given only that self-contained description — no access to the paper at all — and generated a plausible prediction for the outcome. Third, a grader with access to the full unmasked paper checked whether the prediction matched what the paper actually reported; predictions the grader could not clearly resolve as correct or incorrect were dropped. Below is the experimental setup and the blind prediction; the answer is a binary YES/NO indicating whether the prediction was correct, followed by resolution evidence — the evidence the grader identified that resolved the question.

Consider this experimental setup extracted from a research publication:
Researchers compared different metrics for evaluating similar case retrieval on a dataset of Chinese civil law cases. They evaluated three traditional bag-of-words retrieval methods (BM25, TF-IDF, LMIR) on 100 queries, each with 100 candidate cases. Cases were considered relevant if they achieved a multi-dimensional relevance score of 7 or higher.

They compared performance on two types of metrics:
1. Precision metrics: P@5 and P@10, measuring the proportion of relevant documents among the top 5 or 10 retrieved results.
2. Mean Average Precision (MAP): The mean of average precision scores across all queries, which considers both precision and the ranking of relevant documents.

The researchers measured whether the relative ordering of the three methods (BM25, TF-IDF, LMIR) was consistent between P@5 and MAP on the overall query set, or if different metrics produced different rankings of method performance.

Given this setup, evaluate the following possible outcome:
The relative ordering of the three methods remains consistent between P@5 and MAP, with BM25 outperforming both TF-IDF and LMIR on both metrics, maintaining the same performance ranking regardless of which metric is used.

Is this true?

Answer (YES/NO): NO